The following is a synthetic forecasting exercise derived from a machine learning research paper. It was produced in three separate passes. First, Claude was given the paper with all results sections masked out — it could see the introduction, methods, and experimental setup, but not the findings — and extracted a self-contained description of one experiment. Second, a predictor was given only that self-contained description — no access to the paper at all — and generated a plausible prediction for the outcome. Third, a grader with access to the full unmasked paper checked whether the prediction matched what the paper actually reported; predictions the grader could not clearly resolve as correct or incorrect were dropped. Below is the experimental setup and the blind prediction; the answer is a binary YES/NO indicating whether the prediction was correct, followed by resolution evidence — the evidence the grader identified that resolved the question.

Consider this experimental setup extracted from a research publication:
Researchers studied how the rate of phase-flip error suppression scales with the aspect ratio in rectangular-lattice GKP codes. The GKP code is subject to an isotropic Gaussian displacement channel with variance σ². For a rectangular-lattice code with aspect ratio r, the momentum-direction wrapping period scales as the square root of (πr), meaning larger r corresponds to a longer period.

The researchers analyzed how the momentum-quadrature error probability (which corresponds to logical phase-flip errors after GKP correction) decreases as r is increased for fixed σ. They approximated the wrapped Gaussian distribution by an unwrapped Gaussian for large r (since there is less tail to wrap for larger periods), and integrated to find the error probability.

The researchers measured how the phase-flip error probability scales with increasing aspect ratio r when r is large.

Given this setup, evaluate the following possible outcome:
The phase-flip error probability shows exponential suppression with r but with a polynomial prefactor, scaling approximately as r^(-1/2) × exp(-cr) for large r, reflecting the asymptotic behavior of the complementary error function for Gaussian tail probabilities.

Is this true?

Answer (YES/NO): YES